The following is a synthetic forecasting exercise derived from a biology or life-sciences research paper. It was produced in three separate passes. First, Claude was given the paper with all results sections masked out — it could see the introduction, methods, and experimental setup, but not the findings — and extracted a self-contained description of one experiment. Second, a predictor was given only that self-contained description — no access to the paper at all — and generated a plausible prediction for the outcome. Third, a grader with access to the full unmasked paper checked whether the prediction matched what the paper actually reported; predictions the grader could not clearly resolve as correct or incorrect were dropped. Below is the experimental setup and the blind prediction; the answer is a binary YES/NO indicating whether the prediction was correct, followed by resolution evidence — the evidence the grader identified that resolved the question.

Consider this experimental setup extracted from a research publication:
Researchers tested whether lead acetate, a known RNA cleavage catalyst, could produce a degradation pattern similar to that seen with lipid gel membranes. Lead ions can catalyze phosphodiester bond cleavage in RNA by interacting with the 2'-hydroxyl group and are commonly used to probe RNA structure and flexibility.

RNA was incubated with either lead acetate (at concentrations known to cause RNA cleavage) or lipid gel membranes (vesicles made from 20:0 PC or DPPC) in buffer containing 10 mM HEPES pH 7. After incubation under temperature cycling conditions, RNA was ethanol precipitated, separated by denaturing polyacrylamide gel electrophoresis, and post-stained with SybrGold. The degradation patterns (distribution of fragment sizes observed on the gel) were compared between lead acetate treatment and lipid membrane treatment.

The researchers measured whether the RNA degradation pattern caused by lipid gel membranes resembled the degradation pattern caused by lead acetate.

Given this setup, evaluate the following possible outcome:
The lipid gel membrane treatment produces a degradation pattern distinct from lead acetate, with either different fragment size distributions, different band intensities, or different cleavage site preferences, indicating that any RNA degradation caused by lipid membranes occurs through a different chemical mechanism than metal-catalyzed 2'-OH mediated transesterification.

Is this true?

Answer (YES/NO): YES